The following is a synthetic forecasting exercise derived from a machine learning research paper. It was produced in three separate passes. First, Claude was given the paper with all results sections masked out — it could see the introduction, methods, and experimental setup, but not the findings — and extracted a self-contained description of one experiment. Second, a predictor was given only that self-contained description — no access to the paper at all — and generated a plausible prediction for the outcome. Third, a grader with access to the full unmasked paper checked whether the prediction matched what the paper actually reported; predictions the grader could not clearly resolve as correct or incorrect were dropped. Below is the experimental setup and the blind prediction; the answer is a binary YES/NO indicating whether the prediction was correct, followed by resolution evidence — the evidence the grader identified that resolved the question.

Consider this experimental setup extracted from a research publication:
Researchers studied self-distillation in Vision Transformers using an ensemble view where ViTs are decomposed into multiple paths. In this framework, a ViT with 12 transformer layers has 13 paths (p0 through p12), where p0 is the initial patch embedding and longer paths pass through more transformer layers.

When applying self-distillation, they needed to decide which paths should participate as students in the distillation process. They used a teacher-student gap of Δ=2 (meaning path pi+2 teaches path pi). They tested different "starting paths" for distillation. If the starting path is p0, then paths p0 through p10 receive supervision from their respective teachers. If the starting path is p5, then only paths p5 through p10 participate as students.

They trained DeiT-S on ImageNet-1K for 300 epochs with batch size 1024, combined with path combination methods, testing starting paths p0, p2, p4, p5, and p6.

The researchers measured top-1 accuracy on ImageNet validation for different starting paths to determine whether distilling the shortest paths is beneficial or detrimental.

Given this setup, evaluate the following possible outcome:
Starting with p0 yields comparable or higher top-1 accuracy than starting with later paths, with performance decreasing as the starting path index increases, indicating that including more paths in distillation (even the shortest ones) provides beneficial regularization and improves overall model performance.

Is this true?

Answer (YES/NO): NO